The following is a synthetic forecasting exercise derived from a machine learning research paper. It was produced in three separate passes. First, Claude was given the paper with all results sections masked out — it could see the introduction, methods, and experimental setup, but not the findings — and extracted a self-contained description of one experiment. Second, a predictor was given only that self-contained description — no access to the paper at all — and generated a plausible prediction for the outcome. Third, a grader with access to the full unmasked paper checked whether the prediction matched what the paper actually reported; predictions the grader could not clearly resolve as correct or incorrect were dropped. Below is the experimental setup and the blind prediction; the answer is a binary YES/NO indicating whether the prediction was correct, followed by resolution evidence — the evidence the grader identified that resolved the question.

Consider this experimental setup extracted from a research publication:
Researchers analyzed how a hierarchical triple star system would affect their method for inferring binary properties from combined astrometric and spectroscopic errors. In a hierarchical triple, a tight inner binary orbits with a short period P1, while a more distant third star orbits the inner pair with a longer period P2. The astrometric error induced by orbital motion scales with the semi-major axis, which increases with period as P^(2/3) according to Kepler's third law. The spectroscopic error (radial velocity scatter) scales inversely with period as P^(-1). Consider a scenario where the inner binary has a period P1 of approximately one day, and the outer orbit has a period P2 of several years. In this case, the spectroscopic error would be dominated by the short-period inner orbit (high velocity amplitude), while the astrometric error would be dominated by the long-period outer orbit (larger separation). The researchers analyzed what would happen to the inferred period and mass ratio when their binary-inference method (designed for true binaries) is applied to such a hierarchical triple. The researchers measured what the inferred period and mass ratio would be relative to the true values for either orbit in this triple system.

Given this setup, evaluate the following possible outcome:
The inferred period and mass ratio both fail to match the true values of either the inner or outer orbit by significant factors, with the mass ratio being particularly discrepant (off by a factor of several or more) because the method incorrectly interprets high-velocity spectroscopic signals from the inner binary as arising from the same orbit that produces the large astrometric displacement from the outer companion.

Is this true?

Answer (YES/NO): NO